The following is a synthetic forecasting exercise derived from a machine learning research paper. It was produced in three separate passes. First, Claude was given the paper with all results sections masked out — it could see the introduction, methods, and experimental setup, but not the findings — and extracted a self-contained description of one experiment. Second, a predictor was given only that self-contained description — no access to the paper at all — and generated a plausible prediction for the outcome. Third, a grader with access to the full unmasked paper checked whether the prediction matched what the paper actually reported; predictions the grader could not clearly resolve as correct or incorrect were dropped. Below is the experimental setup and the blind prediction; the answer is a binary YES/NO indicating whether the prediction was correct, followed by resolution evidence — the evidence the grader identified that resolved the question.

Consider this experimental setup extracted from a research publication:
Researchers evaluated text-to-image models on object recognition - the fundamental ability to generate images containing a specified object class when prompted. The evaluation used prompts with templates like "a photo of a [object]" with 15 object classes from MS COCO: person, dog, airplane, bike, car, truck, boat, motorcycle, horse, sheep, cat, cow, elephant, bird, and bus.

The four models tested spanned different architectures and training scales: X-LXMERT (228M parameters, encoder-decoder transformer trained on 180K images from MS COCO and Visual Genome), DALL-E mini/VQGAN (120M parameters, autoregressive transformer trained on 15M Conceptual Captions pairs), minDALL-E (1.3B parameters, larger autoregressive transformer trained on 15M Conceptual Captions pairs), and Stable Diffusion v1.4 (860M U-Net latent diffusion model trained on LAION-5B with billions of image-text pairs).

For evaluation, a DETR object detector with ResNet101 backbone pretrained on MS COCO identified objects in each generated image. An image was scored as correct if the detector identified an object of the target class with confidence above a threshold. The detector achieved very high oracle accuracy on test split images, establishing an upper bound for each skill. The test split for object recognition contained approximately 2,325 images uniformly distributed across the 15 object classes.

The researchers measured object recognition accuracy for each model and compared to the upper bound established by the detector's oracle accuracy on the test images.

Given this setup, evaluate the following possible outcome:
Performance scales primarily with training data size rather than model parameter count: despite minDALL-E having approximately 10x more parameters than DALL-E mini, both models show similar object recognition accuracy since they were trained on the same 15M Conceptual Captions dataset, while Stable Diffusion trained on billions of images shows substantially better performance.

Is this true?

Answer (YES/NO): NO